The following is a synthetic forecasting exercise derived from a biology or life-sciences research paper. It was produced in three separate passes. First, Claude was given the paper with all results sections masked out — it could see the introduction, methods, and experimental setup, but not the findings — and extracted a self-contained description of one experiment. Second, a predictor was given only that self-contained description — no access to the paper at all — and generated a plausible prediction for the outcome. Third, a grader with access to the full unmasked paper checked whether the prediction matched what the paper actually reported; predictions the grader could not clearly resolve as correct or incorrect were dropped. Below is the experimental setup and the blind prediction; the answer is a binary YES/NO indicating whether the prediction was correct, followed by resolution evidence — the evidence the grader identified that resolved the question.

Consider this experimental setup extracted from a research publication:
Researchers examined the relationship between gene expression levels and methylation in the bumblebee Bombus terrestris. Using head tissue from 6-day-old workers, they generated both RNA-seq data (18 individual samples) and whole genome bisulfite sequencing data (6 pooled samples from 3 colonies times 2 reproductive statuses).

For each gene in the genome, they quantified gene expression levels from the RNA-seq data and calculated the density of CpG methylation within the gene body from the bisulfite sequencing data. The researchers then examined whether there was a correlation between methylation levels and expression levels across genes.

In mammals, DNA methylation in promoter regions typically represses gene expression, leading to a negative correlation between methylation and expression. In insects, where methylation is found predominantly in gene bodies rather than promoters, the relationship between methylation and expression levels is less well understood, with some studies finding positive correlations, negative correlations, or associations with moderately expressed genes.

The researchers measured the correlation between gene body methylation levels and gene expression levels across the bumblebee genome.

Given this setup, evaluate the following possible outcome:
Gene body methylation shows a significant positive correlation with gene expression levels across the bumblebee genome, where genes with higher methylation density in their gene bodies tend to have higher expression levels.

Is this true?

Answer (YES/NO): YES